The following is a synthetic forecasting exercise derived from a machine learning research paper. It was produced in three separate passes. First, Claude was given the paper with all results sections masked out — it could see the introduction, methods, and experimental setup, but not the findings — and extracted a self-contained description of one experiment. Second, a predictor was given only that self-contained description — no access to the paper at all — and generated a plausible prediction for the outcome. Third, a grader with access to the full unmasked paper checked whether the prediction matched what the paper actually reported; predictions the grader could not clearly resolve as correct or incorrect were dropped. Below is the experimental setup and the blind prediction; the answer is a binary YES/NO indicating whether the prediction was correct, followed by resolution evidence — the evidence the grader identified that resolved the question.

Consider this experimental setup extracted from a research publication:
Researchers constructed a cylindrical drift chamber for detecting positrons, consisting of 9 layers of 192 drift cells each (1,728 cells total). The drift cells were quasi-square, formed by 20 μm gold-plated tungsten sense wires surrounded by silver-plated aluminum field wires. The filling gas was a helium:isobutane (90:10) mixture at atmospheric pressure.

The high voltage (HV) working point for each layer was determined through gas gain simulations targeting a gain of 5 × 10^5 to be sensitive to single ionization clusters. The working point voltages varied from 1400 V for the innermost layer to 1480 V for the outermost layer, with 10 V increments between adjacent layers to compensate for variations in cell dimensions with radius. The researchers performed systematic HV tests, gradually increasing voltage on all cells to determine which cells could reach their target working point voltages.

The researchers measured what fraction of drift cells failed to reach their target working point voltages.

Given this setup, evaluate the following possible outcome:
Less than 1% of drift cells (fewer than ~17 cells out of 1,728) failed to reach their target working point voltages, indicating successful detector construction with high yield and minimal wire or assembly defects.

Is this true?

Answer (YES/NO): NO